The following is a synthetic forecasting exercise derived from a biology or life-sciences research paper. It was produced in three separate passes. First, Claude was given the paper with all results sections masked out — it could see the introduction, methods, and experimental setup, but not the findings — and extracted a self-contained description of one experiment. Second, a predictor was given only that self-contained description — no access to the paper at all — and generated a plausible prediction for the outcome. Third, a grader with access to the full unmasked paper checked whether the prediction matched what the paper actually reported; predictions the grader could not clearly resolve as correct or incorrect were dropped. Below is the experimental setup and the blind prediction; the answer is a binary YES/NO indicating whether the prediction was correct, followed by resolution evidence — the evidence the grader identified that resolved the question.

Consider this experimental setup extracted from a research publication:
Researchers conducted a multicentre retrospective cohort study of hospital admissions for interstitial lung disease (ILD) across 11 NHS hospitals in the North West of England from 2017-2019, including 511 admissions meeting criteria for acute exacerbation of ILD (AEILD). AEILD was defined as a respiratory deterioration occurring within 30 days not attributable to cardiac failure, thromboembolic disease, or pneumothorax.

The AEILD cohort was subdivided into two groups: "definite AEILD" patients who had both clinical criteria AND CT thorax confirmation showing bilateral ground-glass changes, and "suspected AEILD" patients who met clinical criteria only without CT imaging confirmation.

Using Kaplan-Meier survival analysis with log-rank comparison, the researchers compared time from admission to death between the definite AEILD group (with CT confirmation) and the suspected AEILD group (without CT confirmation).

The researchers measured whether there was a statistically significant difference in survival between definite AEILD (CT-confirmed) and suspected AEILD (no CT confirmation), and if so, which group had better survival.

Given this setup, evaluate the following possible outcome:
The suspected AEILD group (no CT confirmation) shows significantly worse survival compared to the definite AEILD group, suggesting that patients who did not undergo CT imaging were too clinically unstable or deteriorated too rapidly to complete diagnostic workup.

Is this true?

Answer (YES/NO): NO